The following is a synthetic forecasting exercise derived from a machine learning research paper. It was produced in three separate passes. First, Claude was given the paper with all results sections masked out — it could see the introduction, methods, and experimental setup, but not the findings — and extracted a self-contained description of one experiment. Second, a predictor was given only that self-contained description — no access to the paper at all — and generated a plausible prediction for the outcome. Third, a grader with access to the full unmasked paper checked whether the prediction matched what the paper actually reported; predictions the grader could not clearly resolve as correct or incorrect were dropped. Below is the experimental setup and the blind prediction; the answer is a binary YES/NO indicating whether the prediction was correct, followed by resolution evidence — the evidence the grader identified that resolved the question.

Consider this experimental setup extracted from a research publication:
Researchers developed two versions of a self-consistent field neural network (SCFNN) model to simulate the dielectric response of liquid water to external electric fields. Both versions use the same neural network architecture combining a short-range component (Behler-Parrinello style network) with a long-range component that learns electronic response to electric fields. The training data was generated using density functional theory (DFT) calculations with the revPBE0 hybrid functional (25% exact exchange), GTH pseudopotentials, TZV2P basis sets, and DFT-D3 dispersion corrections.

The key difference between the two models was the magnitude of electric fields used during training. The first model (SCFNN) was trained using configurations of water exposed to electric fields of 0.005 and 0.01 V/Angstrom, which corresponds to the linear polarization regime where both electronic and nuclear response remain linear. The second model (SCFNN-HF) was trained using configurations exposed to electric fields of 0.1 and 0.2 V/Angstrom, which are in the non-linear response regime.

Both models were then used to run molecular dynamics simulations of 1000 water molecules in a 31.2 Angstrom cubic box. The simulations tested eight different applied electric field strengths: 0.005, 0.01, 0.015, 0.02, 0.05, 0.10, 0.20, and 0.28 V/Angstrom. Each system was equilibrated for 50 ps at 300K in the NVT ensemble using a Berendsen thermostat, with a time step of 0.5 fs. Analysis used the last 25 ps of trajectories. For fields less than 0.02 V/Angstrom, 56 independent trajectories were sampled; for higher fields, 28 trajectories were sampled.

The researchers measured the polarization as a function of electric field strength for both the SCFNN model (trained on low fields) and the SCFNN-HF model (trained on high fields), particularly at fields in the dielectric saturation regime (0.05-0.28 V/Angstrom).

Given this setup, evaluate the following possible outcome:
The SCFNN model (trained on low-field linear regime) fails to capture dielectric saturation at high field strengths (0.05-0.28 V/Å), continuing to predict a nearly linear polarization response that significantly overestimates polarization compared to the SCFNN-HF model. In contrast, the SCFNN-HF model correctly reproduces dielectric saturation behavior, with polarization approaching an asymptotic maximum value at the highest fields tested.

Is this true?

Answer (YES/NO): NO